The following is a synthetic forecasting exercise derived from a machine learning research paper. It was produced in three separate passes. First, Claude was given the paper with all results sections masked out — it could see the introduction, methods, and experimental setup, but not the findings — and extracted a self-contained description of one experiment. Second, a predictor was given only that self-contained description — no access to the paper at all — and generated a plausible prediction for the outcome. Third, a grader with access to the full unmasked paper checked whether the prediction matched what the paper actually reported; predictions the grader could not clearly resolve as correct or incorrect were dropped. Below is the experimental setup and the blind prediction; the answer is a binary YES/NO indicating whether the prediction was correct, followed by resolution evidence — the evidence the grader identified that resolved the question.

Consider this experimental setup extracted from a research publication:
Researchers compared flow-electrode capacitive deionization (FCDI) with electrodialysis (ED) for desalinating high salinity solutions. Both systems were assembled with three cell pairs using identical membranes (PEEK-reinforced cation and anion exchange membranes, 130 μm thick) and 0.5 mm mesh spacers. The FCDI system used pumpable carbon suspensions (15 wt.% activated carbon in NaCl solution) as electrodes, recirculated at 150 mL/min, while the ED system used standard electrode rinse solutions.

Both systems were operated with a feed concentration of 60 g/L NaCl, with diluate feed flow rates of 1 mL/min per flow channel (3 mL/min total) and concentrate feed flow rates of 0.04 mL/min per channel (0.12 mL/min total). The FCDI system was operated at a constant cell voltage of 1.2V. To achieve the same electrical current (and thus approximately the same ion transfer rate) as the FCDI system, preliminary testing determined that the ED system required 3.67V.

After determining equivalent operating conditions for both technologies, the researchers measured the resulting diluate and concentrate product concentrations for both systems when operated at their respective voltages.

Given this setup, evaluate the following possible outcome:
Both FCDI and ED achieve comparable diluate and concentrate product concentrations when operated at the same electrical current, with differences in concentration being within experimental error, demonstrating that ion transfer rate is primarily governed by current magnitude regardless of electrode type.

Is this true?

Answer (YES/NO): YES